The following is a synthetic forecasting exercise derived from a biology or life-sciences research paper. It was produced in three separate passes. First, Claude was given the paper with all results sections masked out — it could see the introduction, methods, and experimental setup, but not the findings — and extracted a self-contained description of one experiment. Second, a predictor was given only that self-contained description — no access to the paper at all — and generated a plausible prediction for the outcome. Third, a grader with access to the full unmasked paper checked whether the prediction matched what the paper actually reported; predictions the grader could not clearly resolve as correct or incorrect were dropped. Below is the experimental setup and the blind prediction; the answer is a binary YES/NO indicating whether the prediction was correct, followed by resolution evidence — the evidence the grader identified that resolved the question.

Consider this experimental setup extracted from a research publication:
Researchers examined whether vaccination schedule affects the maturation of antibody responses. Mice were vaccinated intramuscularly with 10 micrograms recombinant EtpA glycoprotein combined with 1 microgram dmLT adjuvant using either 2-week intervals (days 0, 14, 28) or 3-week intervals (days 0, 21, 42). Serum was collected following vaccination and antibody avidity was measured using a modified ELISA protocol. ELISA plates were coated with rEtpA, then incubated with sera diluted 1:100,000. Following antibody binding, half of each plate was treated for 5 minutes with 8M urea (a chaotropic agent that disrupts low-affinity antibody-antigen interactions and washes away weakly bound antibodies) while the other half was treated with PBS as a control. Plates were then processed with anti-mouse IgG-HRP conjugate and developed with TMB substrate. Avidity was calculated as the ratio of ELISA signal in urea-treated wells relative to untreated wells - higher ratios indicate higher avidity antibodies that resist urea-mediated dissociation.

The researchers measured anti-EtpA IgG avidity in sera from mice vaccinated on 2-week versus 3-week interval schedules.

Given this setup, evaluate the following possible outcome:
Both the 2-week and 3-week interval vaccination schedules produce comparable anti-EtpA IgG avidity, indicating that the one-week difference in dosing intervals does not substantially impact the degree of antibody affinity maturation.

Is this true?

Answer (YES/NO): NO